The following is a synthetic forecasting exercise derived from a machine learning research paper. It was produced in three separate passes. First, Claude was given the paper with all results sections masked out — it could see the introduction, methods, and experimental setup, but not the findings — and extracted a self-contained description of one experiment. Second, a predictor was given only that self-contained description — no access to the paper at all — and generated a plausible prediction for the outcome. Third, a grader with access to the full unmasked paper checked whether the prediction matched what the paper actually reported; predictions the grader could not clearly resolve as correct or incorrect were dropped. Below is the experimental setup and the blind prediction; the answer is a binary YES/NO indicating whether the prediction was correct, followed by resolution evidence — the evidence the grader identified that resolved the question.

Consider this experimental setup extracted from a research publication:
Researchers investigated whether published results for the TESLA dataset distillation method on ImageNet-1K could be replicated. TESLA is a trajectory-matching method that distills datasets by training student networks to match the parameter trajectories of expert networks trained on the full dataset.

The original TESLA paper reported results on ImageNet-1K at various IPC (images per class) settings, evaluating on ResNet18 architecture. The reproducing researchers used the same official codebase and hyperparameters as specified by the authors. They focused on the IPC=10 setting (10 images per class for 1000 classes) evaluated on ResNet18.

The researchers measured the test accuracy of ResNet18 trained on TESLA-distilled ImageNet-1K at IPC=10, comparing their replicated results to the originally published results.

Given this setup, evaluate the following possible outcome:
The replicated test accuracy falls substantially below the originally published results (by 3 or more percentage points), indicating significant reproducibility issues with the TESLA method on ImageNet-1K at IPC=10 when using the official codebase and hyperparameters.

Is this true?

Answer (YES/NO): NO